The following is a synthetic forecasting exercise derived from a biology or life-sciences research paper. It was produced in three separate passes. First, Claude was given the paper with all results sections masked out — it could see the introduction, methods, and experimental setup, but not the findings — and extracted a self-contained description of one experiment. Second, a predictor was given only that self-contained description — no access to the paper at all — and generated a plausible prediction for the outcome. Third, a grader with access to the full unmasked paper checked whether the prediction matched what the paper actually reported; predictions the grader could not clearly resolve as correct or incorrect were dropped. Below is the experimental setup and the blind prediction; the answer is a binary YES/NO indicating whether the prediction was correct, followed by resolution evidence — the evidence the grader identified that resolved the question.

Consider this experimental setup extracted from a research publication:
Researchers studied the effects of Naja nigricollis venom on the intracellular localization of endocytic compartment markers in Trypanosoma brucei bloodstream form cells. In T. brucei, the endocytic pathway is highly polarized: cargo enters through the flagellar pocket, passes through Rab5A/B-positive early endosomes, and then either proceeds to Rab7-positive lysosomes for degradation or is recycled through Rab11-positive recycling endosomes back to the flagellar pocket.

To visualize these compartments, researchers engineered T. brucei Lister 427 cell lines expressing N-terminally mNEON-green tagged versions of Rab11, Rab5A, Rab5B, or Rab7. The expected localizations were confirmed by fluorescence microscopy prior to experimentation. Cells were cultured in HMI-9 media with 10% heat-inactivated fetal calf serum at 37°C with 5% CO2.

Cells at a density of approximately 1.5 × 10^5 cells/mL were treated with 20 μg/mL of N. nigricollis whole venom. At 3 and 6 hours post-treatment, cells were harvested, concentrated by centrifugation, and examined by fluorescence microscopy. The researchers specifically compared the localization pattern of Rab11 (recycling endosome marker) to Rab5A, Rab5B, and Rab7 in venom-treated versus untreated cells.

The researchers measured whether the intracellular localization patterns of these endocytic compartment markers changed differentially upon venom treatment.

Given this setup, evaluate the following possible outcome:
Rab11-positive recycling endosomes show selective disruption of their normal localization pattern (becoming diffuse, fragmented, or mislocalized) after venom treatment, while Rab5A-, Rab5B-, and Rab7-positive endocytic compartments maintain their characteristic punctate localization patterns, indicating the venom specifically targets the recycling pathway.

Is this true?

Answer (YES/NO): YES